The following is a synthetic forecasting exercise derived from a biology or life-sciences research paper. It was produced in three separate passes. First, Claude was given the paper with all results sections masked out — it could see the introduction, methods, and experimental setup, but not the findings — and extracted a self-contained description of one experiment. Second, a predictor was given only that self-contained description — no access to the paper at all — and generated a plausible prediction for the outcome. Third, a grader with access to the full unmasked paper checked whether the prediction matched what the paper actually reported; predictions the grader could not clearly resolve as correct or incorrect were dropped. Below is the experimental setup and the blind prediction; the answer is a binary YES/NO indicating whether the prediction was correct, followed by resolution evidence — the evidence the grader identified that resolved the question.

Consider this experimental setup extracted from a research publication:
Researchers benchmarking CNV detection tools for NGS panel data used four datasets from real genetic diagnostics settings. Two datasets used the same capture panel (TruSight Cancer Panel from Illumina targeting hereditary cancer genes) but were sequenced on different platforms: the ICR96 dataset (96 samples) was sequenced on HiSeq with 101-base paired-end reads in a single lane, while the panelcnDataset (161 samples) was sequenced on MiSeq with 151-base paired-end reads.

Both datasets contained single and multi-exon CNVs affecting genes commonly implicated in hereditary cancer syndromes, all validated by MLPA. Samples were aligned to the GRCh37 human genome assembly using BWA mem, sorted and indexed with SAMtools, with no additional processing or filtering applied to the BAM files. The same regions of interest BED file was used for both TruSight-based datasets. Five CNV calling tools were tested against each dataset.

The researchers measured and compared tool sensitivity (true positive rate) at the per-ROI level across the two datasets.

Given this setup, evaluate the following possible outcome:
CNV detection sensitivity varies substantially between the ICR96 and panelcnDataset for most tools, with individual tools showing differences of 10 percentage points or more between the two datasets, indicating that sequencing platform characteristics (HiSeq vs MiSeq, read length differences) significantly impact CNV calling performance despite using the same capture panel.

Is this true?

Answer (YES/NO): NO